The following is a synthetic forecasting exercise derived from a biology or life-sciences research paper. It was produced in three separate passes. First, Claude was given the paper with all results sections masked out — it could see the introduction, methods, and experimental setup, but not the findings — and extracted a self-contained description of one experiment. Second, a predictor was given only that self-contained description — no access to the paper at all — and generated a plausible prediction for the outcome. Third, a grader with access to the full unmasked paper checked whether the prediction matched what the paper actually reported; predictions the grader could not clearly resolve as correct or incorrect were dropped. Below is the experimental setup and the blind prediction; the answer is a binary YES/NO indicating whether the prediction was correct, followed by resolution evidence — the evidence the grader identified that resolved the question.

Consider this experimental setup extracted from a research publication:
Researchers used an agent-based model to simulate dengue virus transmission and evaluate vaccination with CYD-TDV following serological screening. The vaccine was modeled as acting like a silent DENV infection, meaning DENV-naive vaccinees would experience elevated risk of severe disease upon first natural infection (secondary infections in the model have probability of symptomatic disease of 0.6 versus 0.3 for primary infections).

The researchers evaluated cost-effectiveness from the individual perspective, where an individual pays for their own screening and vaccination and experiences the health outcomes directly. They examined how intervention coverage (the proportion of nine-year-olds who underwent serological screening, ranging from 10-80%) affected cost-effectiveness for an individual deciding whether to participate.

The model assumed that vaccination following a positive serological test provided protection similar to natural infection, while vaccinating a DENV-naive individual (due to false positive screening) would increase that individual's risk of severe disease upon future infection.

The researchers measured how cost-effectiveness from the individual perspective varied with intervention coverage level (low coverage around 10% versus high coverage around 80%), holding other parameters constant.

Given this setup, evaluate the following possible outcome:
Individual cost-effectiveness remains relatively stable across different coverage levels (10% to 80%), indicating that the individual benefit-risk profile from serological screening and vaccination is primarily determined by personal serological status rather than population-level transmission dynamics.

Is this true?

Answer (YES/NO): NO